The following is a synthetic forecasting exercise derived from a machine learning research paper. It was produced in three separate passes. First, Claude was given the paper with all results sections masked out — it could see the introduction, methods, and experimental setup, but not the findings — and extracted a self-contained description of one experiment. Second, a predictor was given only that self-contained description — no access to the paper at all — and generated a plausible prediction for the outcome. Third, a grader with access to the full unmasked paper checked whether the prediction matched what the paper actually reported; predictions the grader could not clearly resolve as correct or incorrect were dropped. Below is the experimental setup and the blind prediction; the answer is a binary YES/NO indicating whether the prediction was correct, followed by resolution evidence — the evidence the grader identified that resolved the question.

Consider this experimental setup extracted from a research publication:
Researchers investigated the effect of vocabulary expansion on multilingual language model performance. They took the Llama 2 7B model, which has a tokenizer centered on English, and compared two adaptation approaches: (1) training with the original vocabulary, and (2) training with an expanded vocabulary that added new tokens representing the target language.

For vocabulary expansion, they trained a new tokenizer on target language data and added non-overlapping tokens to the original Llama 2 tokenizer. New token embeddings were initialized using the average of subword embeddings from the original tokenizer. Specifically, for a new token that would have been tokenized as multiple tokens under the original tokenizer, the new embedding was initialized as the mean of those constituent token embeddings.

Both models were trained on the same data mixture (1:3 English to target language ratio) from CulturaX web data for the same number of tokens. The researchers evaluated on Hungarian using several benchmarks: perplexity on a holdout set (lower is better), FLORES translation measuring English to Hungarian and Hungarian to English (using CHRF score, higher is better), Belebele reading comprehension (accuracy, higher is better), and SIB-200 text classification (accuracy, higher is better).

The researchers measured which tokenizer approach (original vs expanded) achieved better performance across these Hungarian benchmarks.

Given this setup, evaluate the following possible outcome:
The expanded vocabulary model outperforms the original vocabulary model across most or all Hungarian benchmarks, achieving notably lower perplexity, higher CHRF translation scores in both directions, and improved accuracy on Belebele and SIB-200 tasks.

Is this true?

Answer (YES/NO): NO